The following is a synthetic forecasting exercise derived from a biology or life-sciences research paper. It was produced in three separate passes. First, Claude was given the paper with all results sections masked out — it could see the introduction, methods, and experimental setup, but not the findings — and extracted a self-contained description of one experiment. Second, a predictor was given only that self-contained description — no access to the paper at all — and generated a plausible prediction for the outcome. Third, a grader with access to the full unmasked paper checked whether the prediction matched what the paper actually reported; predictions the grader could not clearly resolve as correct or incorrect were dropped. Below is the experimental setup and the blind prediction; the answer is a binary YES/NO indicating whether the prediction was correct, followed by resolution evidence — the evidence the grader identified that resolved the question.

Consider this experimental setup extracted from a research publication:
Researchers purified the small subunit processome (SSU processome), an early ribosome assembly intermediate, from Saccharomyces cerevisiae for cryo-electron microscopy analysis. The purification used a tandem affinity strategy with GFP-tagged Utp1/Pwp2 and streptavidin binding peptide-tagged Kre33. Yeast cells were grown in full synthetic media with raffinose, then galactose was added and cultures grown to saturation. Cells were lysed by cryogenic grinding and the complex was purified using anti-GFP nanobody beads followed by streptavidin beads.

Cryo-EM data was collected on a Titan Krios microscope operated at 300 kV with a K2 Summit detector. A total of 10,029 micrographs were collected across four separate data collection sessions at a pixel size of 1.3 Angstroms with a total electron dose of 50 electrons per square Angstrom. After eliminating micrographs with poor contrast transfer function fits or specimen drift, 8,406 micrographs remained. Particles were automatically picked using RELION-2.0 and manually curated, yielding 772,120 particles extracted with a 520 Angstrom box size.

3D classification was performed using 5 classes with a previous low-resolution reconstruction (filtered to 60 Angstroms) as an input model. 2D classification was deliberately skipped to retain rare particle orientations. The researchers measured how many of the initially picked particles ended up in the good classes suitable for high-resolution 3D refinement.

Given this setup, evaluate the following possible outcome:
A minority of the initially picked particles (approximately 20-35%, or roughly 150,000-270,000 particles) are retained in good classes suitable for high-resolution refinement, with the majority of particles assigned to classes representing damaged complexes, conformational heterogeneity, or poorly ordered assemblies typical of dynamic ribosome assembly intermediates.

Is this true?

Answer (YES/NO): NO